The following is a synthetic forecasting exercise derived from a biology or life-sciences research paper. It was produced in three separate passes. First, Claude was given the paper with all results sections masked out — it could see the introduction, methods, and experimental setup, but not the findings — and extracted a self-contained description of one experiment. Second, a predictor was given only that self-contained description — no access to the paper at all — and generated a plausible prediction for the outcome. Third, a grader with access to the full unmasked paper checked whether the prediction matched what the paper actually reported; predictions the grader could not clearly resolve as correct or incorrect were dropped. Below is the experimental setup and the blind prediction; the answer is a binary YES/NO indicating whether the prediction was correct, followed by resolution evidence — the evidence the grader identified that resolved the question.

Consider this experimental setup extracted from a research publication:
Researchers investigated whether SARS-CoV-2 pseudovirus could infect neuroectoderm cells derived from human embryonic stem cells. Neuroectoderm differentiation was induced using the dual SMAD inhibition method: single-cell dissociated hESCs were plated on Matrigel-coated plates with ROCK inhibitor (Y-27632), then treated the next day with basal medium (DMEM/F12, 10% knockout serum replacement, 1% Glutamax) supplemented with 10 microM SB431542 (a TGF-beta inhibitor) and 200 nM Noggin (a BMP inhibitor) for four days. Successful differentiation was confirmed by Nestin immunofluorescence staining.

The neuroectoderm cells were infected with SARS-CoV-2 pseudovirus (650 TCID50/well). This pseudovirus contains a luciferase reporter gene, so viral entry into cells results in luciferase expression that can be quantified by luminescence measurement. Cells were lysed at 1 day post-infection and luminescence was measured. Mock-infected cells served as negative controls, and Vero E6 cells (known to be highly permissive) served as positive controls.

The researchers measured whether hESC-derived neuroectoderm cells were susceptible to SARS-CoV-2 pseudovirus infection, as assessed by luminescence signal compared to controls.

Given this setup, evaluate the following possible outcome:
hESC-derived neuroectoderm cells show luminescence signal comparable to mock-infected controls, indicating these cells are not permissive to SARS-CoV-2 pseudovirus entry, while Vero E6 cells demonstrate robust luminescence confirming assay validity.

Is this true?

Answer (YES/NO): NO